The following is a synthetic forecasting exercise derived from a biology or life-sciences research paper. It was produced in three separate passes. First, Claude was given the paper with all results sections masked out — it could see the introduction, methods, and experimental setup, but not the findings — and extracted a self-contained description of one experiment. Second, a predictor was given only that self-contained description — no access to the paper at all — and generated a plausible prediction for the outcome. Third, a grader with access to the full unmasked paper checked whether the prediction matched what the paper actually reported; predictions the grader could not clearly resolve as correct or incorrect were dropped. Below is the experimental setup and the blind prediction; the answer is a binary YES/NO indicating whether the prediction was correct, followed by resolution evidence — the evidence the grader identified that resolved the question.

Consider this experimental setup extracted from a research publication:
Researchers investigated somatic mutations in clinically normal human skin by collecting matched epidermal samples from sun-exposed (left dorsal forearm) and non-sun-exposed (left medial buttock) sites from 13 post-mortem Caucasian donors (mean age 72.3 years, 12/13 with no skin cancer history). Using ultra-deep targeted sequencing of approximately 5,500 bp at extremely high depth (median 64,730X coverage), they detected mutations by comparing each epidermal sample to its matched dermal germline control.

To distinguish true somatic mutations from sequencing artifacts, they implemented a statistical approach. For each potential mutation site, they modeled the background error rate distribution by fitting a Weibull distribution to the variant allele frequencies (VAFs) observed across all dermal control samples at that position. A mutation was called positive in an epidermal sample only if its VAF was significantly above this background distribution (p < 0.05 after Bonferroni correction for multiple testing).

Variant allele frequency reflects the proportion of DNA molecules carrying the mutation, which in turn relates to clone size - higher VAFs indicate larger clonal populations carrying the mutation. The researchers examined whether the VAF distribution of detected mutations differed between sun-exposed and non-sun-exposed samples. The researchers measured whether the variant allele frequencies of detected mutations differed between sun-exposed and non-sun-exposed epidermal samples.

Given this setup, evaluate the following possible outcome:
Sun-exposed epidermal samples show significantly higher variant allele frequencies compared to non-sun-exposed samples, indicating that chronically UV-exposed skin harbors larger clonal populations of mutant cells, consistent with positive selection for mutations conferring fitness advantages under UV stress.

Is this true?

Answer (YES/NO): YES